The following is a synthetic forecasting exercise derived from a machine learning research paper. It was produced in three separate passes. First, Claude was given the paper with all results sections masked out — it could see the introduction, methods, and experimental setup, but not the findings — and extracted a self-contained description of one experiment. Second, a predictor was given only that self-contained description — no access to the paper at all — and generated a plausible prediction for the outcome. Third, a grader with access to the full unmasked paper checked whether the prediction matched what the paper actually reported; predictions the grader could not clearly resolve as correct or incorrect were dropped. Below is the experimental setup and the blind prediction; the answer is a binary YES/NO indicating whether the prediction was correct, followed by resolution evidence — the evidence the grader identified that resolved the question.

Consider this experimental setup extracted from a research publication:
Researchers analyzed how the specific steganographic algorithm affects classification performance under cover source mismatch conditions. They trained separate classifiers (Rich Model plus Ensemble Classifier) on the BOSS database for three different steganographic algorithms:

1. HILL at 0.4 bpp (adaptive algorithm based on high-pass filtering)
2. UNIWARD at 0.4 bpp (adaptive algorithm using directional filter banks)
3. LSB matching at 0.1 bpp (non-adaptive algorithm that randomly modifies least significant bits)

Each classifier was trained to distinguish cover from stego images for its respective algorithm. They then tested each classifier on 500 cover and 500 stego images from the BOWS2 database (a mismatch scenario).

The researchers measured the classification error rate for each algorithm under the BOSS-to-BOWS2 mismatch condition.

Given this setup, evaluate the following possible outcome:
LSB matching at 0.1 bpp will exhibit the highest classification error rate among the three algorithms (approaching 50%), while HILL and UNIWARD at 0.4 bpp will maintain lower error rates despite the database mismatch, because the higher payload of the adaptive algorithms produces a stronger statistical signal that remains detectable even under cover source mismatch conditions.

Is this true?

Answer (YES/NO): NO